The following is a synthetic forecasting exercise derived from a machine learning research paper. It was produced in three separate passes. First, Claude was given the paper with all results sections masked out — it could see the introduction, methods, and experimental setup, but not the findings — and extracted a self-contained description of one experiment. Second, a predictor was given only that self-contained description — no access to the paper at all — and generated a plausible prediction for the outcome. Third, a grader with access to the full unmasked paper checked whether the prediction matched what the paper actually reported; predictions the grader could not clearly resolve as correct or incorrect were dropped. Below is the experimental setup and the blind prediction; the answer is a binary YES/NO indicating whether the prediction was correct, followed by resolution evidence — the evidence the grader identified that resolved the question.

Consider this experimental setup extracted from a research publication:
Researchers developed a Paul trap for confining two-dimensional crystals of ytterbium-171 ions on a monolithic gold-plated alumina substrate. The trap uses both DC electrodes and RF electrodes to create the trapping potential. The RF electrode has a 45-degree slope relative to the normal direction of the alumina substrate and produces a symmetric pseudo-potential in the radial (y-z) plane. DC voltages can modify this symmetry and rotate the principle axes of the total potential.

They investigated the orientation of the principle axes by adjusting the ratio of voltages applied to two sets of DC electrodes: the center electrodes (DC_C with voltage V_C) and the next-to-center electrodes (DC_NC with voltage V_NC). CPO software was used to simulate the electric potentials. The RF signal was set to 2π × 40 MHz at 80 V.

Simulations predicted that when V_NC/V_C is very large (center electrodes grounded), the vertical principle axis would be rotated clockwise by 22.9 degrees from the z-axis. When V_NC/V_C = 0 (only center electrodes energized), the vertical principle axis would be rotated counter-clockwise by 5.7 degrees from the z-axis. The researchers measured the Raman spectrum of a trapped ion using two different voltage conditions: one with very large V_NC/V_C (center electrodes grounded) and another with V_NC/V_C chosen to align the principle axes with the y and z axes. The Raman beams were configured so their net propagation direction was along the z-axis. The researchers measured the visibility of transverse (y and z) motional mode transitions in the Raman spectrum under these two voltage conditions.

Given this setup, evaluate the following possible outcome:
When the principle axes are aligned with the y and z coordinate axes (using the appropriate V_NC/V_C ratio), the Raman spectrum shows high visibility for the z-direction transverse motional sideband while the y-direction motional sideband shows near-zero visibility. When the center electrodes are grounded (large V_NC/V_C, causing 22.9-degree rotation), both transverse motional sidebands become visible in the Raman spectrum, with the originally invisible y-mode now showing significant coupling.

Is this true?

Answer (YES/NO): NO